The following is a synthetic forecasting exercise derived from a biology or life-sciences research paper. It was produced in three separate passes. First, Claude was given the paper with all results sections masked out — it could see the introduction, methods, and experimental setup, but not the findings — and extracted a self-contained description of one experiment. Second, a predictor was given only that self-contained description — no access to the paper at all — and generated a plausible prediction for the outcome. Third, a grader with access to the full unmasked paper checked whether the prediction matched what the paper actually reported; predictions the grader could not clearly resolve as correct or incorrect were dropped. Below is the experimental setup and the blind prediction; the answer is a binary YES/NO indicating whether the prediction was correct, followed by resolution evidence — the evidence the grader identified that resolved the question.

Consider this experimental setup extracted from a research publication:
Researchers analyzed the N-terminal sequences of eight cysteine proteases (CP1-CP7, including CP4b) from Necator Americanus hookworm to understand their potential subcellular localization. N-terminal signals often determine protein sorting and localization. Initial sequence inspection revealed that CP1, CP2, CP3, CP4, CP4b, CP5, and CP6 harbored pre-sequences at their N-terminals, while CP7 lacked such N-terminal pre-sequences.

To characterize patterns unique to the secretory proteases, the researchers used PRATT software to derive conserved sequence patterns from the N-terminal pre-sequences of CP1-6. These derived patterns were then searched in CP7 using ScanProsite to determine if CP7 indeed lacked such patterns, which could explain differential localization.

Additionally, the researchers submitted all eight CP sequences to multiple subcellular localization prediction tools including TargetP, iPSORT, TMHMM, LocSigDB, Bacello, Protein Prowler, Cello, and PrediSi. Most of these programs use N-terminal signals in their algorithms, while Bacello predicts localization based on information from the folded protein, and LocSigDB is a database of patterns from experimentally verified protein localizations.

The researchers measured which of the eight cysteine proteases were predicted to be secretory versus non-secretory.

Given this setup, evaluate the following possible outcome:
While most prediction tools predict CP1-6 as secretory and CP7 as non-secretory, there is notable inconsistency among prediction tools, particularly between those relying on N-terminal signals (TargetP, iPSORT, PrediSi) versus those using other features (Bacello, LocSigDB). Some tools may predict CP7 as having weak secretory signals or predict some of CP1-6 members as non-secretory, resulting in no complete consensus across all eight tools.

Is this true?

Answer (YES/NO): NO